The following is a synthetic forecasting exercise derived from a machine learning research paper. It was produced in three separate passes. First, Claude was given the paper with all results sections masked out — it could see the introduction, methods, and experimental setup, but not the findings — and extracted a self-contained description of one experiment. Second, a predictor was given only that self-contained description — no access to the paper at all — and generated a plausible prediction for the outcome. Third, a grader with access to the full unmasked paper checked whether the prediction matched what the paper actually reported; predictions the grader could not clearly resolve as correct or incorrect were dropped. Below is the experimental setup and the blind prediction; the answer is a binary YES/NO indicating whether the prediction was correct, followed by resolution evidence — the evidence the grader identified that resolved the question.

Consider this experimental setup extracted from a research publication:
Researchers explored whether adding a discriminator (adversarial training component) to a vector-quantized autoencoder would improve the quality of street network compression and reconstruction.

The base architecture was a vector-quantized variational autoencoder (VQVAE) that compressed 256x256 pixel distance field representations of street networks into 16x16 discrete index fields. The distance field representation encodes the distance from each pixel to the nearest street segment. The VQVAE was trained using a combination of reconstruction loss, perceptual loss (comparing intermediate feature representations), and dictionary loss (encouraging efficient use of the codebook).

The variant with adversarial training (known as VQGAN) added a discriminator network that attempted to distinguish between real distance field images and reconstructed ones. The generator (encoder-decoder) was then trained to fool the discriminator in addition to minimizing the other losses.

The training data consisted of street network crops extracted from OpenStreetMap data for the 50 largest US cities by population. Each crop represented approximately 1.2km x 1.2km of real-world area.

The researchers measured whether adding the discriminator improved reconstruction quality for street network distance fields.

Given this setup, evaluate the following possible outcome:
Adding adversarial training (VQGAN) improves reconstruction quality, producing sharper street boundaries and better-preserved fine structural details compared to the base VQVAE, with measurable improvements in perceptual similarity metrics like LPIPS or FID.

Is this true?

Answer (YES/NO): NO